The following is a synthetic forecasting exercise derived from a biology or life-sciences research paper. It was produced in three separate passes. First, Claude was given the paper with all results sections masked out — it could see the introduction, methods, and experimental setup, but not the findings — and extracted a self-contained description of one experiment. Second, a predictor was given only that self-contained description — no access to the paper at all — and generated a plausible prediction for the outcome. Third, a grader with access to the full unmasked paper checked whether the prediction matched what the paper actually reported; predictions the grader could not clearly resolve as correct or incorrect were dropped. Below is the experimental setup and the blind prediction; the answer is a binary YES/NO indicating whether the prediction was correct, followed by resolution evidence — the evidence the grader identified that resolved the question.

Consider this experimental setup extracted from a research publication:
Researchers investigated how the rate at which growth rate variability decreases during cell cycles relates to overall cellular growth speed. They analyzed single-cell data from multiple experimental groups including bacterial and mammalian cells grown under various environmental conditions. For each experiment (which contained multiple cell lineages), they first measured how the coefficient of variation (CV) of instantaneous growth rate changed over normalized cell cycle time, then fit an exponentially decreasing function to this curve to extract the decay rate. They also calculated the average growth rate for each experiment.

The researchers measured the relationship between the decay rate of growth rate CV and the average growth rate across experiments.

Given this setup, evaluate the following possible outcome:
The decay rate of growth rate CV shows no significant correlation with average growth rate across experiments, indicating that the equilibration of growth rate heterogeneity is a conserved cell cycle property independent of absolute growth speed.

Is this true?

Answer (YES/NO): NO